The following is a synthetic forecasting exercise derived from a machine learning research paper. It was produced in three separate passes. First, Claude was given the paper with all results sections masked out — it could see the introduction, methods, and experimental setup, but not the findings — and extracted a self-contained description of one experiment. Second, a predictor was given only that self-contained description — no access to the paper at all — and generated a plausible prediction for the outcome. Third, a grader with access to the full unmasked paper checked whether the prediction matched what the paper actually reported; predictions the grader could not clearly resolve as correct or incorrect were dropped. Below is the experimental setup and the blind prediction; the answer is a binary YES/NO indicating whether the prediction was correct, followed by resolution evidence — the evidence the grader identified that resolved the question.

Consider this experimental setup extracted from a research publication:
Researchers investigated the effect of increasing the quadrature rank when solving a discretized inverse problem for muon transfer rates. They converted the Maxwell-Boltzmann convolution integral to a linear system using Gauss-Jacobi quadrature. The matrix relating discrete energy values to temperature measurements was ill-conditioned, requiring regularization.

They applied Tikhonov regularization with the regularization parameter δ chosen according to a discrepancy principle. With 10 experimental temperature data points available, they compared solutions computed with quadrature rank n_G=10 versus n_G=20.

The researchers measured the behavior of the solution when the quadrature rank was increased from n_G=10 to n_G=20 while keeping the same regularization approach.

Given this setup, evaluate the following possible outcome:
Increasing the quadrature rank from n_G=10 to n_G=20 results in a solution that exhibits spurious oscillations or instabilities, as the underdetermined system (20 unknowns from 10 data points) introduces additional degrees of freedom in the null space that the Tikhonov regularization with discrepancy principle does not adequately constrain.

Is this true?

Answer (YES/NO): YES